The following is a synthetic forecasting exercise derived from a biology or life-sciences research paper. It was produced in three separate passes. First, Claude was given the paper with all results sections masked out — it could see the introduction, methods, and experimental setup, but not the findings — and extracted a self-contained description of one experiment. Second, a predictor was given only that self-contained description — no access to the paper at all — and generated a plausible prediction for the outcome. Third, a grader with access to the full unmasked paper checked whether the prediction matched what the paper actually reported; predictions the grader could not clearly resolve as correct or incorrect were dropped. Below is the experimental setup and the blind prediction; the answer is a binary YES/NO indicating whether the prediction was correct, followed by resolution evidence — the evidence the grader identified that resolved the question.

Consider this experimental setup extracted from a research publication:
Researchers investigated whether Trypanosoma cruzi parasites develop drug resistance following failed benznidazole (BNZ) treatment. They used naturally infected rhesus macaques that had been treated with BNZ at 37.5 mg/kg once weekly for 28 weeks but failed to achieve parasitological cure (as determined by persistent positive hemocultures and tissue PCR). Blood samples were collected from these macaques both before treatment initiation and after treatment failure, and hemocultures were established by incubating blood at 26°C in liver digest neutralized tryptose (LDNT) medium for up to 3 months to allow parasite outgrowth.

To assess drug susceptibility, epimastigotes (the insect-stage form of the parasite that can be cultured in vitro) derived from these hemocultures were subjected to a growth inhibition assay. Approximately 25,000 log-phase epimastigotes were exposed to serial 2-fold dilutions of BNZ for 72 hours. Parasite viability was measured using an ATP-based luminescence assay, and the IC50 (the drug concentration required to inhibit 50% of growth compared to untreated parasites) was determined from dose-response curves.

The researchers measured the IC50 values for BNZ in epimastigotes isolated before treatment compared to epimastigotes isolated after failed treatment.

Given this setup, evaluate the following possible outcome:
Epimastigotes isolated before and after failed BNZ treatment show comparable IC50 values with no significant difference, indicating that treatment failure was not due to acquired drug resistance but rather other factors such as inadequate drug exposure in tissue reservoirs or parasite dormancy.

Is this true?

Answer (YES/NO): YES